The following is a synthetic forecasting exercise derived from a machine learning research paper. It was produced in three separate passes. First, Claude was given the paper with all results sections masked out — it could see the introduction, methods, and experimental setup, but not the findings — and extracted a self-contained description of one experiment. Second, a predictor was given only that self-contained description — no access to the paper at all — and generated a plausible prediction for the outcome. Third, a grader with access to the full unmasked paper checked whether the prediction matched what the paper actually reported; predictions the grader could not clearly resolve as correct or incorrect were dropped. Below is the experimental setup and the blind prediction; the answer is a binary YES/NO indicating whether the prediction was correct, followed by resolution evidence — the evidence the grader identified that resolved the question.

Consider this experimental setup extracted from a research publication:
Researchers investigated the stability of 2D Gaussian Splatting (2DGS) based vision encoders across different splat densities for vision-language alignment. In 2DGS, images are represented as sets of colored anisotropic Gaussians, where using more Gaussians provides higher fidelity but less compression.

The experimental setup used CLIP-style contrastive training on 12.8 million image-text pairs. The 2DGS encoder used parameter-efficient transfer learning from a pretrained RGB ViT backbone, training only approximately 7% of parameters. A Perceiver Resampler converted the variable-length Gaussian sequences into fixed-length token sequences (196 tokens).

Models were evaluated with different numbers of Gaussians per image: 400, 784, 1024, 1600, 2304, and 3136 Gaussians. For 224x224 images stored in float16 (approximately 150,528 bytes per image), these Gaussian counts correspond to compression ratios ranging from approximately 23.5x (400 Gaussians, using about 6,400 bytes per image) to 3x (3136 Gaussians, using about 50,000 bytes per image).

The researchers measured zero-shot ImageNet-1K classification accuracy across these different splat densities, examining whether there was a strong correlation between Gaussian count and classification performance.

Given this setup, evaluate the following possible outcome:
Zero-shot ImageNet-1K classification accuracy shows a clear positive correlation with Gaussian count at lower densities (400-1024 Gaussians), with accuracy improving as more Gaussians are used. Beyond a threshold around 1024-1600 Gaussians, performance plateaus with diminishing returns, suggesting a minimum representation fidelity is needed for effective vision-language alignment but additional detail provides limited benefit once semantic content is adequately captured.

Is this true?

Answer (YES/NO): NO